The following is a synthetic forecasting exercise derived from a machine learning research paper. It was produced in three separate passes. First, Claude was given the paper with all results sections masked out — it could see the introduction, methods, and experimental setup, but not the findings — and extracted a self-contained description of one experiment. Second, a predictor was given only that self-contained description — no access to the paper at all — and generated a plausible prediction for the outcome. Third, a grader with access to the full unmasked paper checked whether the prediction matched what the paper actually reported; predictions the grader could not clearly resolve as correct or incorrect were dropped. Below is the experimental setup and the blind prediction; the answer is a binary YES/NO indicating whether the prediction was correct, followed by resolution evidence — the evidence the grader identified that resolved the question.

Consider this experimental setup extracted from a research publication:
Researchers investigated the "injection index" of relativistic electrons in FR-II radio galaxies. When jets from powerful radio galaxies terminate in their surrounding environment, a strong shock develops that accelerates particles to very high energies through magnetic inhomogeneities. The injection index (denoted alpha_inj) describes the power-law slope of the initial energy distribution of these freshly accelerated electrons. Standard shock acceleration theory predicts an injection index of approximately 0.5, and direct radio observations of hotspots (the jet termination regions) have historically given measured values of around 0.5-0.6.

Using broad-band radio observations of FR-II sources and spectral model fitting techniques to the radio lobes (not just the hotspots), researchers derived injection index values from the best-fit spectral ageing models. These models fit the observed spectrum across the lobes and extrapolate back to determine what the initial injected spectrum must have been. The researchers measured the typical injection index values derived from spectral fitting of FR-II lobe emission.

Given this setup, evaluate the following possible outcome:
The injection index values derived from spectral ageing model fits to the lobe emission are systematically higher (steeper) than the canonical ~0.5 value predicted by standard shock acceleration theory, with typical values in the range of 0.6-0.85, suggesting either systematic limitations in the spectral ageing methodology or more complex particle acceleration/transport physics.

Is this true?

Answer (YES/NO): NO